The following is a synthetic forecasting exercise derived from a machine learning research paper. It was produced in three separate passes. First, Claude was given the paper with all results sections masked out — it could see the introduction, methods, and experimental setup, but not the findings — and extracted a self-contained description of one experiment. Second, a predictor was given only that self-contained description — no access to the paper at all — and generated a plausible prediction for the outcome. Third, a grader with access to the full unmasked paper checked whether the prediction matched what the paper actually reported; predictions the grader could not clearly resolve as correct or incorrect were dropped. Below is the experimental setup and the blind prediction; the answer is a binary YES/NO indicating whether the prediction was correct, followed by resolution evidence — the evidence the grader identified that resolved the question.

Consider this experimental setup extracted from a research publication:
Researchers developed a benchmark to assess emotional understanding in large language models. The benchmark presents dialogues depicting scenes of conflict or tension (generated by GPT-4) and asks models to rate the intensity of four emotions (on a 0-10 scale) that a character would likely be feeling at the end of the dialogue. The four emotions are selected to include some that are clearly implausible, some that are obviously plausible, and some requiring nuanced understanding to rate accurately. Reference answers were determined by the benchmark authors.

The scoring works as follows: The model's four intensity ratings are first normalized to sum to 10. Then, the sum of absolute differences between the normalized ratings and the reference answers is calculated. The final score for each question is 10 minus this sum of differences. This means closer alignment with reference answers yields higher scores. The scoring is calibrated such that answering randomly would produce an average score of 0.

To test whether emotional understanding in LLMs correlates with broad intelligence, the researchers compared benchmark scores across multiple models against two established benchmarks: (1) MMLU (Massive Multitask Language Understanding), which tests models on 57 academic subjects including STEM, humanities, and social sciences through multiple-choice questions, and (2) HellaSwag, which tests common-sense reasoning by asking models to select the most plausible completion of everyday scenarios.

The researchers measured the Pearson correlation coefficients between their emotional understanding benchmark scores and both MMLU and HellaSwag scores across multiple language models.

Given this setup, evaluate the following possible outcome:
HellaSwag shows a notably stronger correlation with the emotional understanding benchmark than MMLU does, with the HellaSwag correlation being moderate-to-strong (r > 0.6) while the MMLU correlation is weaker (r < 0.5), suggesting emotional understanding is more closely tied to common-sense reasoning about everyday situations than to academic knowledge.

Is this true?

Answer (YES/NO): NO